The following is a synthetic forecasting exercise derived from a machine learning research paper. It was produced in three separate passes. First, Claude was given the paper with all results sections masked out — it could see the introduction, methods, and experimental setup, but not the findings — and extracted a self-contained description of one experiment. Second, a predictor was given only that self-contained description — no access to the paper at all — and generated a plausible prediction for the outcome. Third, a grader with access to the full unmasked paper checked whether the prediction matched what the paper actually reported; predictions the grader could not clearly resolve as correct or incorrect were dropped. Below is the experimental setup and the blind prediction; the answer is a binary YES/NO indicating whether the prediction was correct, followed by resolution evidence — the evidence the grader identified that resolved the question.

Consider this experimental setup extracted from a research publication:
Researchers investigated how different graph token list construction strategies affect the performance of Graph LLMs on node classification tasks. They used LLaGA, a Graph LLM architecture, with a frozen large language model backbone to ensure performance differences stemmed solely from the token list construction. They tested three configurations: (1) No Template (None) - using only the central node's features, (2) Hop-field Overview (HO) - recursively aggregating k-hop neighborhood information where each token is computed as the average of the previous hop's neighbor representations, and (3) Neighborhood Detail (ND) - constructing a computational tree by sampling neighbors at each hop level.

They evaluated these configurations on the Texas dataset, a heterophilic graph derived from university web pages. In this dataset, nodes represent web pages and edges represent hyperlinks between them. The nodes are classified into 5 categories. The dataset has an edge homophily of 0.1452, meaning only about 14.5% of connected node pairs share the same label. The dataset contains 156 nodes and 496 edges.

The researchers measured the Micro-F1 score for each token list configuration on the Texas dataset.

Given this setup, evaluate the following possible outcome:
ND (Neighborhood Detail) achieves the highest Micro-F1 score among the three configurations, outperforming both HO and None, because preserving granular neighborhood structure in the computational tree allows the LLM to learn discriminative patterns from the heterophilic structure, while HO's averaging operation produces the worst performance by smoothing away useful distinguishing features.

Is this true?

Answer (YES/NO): NO